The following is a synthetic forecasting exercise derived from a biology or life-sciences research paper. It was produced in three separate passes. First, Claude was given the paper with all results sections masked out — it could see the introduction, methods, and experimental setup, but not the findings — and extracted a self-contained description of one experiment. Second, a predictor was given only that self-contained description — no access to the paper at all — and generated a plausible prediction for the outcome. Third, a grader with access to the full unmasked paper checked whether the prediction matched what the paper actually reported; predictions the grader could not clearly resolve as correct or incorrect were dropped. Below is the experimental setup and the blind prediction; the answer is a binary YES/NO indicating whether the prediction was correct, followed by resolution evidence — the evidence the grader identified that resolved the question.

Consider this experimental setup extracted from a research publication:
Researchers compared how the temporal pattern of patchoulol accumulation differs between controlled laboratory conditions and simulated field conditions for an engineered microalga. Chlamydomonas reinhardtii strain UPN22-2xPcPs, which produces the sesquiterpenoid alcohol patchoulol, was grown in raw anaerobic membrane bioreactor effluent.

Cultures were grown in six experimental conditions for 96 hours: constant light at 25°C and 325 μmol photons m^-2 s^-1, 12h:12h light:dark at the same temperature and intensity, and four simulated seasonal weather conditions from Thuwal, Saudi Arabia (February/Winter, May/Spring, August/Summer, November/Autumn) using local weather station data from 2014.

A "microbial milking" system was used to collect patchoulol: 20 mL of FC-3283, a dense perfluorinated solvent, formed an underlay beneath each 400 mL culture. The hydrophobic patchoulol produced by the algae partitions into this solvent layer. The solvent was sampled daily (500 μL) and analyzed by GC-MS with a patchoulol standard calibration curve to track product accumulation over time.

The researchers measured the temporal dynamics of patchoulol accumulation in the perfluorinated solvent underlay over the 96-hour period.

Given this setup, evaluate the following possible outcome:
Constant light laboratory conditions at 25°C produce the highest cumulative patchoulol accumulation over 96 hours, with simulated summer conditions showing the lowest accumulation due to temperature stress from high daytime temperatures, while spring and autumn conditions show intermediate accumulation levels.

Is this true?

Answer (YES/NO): YES